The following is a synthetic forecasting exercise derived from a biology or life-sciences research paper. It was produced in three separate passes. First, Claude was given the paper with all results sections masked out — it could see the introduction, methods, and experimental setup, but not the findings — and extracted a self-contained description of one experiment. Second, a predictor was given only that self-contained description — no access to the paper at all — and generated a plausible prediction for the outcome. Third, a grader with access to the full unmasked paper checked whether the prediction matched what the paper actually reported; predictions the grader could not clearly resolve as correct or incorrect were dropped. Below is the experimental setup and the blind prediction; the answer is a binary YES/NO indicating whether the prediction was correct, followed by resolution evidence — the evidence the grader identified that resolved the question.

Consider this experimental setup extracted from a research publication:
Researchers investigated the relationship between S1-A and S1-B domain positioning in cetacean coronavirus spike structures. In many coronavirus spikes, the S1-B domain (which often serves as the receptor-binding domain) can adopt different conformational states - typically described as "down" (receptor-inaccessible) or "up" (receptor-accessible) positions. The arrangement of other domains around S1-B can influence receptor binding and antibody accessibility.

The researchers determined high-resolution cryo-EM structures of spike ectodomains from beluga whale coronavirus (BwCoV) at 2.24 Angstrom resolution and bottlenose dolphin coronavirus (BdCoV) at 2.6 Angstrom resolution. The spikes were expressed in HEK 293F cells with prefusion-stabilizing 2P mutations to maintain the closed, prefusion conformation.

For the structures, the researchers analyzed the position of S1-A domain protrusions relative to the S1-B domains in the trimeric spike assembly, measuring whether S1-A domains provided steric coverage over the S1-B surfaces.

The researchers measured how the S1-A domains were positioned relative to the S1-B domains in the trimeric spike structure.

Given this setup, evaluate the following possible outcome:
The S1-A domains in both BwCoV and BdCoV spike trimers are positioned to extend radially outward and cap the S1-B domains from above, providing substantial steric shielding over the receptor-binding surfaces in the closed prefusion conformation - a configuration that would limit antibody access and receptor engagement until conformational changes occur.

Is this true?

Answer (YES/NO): NO